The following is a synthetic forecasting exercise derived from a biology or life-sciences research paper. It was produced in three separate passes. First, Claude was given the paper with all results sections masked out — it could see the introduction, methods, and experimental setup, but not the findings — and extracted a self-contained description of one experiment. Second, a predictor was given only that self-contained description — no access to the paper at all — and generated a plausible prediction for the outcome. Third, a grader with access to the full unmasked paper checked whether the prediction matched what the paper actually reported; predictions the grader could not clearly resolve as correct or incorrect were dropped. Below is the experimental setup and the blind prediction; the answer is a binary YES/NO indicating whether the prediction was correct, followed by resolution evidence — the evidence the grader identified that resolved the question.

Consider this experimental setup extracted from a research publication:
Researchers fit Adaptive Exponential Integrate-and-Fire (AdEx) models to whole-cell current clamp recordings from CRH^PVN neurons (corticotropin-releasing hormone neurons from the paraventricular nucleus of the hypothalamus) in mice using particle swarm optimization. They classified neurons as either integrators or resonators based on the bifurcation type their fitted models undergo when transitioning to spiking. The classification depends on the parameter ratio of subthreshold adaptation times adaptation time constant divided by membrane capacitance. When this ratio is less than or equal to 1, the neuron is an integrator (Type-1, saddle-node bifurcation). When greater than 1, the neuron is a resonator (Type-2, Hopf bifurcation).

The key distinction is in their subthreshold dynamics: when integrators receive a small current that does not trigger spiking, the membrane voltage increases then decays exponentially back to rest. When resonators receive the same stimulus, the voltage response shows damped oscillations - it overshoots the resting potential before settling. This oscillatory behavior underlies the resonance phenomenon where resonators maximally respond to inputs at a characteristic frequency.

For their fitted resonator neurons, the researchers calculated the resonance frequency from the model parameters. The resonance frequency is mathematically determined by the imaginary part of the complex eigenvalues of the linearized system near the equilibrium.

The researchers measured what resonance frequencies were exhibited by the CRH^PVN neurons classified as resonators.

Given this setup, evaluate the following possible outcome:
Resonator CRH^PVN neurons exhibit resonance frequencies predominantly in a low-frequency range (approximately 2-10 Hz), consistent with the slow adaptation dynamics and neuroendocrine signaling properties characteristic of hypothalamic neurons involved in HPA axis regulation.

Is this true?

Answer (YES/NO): NO